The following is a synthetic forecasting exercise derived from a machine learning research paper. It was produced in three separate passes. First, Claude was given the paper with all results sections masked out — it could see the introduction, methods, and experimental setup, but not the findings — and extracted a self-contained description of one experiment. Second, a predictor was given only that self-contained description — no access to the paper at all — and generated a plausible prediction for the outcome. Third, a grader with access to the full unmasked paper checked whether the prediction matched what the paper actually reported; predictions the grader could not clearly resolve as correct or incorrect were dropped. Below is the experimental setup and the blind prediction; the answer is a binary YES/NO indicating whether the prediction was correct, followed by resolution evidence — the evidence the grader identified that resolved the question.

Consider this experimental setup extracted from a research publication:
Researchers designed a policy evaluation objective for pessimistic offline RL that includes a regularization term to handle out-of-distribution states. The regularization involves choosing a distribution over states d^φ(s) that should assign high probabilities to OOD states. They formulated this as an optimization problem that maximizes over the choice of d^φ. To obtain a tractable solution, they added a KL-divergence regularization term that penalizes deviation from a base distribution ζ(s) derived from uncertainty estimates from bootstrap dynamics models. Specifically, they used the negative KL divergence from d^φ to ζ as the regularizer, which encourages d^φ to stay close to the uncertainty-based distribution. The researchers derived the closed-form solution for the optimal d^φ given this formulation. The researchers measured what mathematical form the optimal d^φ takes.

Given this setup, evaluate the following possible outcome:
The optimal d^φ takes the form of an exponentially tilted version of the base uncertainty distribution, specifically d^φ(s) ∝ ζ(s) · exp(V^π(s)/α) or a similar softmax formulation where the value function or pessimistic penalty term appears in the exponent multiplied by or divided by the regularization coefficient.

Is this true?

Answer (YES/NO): YES